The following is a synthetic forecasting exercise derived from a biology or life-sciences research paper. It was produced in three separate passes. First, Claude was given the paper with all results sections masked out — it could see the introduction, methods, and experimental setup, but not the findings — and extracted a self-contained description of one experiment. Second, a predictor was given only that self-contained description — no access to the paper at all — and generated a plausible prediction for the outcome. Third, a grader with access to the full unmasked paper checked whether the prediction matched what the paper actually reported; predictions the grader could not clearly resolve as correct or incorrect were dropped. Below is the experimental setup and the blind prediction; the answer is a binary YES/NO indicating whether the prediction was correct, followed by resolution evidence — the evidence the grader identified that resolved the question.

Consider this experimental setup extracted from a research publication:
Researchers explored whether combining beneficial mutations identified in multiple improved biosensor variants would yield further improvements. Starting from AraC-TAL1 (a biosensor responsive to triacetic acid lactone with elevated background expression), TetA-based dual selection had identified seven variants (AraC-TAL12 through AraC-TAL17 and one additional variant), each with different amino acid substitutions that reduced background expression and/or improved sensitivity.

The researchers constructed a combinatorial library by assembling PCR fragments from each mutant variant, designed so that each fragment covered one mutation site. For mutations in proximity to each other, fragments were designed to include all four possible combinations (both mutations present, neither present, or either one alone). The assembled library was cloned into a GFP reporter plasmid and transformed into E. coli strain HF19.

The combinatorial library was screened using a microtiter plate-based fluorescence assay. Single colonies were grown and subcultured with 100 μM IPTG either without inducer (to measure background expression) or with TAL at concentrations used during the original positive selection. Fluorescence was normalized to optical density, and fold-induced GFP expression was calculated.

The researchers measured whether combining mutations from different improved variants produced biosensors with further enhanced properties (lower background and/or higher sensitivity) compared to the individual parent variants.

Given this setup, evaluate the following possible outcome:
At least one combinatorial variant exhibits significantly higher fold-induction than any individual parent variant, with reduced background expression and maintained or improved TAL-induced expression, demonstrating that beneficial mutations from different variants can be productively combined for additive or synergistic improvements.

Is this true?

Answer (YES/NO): NO